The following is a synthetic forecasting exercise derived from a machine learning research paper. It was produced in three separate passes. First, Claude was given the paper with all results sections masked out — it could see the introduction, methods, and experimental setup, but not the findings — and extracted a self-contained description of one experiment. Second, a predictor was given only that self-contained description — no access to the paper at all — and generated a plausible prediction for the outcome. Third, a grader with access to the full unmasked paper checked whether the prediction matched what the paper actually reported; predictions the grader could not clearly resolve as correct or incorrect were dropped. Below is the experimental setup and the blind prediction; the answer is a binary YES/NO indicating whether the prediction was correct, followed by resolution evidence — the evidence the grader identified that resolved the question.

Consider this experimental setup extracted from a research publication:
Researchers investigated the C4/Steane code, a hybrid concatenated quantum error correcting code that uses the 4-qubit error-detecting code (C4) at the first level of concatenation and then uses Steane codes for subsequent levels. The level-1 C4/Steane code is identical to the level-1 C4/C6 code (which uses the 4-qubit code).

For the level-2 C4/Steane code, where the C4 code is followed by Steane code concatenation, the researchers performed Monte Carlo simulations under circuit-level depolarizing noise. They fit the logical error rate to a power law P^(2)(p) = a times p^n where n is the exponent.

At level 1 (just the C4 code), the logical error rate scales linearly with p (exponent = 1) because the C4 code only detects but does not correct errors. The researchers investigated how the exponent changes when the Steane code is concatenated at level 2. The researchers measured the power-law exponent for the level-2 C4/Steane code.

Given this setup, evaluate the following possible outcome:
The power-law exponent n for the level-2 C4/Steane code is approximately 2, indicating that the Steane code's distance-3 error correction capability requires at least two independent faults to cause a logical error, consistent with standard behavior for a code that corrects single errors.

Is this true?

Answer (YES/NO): NO